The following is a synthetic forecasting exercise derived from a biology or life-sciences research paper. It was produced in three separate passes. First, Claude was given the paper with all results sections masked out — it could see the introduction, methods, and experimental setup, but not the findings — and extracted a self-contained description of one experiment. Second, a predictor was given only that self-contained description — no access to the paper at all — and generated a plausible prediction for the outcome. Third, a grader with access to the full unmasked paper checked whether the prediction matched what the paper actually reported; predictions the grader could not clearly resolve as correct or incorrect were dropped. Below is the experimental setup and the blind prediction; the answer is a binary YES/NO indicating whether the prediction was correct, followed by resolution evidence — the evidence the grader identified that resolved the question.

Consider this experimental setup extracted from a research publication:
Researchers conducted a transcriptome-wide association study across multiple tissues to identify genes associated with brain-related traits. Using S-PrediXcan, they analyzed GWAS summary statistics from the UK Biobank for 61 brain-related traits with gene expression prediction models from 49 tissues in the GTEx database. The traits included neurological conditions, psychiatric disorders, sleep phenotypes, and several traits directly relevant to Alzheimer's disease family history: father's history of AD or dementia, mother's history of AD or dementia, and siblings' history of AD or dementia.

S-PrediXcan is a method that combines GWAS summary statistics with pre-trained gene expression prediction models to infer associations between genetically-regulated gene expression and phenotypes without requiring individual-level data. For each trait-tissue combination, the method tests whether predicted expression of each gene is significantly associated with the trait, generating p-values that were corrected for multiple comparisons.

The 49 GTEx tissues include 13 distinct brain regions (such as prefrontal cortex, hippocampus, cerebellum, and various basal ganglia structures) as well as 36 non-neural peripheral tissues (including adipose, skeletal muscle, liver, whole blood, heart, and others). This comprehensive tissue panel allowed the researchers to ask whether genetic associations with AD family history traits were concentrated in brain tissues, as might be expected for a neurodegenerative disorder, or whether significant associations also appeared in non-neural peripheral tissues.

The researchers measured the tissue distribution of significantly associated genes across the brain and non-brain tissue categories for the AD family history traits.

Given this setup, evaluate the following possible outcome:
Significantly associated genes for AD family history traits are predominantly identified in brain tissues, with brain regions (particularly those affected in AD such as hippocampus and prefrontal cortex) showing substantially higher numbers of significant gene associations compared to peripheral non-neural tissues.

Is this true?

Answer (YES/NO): YES